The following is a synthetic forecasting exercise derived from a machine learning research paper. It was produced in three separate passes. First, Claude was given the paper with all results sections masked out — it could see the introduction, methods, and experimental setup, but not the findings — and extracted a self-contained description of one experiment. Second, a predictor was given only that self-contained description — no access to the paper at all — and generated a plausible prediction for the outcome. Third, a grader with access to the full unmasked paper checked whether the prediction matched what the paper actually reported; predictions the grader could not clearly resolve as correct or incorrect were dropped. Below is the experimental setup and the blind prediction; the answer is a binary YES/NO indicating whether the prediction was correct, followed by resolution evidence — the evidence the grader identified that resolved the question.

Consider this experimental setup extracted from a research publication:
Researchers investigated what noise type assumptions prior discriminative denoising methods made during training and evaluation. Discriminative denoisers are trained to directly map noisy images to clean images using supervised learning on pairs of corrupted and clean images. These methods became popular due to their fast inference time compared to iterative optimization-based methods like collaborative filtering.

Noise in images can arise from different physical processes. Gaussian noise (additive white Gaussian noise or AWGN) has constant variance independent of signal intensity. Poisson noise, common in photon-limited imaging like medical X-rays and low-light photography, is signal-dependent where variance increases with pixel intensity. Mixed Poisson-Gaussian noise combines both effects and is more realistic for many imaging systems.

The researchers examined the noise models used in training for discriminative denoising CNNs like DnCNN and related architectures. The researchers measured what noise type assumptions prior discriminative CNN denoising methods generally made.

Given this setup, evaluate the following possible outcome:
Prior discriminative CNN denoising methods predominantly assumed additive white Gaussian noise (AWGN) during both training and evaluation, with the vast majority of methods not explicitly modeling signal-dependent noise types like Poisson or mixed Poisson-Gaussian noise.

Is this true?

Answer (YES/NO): YES